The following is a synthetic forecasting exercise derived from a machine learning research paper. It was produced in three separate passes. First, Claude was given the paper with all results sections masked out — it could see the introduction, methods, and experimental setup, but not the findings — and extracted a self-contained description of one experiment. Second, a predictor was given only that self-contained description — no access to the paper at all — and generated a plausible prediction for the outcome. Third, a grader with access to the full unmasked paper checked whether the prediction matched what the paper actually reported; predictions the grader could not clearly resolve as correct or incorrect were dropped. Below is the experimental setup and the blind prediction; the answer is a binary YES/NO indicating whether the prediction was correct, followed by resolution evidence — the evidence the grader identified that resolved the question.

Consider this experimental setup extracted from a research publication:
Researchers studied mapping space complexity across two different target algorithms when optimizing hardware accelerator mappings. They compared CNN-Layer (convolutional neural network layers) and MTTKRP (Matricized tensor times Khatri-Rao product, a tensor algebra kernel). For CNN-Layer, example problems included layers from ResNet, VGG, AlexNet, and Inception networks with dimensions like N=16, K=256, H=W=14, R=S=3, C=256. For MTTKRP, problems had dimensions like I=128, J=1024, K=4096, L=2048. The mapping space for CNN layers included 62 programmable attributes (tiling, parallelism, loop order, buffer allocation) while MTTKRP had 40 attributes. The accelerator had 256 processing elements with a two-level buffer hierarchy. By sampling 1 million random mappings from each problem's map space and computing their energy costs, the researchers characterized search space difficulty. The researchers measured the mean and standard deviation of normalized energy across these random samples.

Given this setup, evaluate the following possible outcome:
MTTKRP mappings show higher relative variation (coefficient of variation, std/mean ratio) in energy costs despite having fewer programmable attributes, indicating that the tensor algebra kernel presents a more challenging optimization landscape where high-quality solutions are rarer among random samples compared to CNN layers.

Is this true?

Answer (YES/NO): NO